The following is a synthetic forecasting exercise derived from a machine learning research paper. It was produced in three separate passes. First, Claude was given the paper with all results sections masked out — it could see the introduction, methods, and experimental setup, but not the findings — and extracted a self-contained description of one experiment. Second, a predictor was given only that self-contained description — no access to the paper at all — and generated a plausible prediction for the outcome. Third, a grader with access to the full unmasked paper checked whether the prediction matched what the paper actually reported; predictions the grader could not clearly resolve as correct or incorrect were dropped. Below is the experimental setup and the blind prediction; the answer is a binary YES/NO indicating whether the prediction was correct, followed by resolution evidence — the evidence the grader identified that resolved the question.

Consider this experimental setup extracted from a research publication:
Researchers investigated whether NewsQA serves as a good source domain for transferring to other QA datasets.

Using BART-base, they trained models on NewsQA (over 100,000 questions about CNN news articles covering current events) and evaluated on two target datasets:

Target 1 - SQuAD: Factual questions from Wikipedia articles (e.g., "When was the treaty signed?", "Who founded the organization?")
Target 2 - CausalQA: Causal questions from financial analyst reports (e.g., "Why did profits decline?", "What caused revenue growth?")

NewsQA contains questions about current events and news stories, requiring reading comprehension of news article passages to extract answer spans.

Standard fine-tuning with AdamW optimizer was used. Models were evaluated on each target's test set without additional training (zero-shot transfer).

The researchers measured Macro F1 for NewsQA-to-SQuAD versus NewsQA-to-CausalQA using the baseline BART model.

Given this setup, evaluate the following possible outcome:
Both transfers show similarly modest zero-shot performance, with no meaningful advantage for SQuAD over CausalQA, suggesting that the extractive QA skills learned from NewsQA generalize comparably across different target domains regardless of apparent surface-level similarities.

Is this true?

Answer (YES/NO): NO